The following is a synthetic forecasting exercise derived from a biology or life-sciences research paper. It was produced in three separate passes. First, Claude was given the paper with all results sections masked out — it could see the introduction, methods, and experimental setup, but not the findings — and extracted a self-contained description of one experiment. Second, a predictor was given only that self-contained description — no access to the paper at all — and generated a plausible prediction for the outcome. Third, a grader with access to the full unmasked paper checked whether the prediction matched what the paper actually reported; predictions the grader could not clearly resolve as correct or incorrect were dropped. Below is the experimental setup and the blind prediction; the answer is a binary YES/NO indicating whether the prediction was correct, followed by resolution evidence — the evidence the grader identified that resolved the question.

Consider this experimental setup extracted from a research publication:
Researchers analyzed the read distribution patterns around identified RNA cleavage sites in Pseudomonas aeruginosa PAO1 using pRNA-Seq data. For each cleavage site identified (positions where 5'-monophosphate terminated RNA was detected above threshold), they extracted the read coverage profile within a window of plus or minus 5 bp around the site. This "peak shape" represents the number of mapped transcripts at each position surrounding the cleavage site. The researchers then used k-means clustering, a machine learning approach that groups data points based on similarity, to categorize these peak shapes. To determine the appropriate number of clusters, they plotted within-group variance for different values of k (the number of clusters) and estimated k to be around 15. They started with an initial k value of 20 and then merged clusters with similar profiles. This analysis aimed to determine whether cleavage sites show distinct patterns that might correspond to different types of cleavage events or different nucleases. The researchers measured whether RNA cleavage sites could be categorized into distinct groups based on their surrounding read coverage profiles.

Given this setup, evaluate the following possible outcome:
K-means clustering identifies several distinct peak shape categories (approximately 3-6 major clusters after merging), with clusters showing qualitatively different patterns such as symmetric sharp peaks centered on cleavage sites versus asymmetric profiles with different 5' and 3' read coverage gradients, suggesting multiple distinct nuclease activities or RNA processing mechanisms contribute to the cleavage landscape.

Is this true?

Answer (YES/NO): YES